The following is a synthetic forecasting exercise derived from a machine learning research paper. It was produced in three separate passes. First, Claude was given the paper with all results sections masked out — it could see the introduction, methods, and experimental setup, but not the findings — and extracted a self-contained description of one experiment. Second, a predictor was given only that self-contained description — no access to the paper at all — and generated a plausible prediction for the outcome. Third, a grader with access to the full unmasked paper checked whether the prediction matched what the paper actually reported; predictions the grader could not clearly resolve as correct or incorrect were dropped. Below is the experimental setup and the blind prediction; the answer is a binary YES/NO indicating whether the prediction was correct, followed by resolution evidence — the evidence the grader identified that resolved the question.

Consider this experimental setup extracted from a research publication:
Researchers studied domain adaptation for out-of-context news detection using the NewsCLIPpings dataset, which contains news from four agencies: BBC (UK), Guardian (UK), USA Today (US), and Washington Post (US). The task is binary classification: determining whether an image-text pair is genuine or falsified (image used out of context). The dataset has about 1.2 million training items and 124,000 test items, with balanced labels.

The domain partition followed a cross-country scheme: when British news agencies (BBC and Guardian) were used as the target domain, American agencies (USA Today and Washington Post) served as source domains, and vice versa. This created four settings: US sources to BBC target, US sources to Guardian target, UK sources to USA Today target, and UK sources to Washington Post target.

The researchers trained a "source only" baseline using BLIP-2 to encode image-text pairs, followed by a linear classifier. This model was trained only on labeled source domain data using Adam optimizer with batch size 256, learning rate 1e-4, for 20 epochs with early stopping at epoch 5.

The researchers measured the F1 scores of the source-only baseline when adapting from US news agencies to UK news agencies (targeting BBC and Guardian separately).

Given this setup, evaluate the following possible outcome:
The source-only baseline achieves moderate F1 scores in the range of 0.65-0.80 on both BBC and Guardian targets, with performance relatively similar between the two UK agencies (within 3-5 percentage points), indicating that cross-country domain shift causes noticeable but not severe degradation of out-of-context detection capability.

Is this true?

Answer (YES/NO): NO